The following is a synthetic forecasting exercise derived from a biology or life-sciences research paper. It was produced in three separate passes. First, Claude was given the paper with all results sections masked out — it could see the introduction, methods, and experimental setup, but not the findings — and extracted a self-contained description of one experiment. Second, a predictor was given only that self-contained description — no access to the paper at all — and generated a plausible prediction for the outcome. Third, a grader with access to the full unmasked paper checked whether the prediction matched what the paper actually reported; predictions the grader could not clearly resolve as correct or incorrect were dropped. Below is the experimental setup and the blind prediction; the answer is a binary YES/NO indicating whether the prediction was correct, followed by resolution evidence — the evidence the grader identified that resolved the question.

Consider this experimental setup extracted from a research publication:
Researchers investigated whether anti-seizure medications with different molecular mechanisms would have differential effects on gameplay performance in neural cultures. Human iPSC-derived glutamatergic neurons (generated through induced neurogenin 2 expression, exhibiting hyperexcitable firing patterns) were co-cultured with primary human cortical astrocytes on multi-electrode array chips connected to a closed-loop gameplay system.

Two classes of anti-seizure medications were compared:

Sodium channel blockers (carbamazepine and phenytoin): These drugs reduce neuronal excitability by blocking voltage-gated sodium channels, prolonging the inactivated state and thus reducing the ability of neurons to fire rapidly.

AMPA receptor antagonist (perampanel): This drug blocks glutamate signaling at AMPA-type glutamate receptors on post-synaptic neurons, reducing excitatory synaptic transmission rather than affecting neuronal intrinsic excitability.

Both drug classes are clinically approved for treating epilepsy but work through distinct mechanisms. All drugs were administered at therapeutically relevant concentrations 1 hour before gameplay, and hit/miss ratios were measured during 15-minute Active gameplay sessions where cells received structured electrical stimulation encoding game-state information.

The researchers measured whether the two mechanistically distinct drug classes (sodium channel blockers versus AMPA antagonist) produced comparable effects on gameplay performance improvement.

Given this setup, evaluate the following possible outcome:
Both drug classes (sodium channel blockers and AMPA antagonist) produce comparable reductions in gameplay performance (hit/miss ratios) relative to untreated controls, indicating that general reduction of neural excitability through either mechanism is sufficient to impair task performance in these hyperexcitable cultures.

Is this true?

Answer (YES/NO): NO